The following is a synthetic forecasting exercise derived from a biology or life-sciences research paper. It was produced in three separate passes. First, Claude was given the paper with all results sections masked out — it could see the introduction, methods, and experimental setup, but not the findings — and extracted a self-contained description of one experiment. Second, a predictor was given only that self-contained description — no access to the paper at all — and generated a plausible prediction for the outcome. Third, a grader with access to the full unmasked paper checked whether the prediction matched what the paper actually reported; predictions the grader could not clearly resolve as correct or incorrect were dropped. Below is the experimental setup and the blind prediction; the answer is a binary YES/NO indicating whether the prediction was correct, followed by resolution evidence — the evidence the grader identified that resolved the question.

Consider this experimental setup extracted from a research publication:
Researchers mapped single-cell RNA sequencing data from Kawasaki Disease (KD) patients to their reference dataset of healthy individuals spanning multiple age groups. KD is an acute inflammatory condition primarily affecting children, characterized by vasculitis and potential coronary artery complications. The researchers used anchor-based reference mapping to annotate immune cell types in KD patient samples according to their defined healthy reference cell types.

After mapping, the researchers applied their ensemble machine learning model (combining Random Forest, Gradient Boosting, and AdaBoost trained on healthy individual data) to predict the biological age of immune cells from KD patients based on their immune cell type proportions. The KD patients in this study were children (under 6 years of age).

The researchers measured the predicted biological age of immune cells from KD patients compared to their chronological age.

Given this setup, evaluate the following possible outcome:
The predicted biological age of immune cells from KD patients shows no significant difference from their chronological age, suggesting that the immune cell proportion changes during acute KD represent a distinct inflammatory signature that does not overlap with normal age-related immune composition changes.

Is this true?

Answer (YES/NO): NO